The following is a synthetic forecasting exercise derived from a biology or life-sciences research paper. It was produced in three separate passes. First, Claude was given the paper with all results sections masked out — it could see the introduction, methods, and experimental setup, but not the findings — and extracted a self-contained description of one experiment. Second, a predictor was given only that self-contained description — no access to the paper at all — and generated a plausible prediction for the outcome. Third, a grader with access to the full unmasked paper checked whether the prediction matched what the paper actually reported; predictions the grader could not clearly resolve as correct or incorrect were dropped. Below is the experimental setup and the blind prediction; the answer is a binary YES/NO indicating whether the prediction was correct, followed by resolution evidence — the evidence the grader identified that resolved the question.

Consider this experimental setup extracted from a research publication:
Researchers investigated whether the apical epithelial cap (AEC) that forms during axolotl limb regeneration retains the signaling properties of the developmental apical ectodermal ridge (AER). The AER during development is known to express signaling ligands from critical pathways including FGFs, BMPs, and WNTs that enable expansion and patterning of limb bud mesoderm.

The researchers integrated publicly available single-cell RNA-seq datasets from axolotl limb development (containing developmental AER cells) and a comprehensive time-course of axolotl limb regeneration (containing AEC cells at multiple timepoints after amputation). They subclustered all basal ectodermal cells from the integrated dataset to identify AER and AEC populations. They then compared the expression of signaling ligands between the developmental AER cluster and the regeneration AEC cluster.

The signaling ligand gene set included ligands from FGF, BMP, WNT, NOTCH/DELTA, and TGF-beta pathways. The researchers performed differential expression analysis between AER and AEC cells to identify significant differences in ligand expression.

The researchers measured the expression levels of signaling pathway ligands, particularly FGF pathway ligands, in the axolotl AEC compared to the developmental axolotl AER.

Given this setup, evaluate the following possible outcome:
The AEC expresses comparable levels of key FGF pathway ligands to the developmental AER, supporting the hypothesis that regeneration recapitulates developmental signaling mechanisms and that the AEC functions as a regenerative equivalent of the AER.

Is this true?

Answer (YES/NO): NO